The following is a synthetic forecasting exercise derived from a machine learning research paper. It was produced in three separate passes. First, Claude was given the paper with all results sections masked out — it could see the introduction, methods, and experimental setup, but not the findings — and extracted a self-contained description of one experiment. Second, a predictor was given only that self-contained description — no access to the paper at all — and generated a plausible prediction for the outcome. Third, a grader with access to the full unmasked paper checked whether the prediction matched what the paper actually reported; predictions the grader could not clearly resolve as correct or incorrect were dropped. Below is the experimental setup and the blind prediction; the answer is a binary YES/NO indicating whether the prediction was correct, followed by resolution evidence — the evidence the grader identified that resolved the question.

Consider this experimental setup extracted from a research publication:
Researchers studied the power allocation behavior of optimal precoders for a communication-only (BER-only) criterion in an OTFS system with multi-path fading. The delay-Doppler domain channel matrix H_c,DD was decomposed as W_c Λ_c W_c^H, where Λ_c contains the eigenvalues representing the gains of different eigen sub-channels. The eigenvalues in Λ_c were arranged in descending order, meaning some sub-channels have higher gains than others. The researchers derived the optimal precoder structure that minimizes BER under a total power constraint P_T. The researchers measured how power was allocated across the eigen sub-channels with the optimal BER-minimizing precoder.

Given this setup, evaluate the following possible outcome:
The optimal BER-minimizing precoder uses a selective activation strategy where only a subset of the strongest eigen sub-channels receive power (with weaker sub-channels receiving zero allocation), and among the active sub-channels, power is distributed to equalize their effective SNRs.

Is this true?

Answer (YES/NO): NO